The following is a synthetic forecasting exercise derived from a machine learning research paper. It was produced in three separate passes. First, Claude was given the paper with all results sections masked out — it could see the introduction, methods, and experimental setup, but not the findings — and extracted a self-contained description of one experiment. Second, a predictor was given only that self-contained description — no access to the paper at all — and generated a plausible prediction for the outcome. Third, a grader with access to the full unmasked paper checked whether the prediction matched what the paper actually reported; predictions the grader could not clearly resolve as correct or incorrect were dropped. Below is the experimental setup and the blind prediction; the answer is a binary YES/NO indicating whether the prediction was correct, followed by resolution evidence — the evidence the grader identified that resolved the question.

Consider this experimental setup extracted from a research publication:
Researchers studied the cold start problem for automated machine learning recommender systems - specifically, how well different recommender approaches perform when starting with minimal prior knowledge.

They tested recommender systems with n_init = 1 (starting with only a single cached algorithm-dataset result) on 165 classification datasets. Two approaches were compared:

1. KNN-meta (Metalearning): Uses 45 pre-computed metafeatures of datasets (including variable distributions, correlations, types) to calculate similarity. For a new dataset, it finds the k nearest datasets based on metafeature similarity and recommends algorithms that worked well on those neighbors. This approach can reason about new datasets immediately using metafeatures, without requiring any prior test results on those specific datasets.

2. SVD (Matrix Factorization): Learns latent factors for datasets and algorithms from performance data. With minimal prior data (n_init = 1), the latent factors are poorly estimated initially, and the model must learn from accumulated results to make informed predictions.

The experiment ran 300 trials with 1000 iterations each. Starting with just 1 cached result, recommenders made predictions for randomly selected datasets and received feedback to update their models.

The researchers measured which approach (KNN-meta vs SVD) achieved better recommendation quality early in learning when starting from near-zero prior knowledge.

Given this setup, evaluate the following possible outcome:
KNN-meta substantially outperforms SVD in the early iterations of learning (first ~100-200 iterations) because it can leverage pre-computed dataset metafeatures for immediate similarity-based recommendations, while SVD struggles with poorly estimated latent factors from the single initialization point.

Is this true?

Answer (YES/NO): NO